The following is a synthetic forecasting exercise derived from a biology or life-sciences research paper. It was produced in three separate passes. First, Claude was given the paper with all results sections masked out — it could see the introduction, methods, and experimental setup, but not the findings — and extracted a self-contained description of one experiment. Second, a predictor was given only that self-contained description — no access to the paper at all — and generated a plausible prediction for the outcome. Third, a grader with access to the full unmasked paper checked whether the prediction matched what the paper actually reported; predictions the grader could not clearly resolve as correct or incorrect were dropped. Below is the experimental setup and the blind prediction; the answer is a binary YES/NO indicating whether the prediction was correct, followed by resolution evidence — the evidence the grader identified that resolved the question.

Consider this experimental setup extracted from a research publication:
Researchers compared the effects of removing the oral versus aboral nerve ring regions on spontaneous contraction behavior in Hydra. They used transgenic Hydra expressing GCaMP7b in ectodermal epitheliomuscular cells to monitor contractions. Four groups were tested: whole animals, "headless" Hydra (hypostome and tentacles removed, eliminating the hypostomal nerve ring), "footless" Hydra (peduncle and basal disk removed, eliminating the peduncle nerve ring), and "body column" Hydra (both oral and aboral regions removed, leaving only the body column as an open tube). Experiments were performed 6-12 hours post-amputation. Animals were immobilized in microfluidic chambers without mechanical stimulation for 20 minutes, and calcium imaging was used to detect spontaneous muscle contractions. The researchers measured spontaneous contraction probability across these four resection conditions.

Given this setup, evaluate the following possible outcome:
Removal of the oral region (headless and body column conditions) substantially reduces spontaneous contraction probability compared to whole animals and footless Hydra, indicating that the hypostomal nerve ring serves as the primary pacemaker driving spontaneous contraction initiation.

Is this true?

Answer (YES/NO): YES